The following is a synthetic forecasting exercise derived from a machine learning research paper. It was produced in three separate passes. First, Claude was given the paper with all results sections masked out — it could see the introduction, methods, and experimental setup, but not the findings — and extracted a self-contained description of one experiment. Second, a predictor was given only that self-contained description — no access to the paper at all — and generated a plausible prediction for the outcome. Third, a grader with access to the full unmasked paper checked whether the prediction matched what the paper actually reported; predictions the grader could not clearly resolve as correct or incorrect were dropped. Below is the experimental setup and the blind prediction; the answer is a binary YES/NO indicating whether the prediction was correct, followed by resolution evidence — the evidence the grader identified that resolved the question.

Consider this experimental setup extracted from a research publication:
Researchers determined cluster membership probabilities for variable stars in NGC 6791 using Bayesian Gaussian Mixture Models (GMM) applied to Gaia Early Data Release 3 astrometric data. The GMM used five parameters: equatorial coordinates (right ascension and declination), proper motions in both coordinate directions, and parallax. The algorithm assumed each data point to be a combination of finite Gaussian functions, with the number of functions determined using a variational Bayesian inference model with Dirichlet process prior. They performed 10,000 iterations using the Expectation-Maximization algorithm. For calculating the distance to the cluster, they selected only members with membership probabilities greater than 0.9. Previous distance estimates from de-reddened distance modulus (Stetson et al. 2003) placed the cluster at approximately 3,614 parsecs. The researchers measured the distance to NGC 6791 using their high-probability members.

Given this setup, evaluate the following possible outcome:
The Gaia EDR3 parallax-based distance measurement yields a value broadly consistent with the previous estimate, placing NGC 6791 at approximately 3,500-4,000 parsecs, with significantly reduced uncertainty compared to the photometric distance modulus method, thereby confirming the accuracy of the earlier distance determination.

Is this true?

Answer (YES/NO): NO